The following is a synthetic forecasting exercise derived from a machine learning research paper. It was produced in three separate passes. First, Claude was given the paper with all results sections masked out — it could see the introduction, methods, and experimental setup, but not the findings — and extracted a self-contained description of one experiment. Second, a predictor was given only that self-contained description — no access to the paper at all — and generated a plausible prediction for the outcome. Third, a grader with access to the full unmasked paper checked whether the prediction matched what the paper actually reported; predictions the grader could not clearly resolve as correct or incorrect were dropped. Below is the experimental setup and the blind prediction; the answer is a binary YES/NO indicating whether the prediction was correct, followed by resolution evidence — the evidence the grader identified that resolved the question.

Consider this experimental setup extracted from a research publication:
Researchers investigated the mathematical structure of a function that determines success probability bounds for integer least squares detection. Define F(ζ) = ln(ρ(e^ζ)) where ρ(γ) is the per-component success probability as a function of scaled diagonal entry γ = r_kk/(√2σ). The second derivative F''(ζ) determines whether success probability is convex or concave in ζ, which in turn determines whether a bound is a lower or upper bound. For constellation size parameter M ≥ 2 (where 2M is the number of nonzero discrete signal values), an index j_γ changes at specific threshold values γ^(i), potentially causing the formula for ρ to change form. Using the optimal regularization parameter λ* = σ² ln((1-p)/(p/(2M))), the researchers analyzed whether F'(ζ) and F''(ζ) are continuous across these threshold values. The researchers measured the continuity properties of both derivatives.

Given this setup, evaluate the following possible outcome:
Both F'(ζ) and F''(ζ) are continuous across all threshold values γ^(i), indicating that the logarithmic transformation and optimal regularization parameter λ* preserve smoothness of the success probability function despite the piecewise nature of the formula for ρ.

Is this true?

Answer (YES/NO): NO